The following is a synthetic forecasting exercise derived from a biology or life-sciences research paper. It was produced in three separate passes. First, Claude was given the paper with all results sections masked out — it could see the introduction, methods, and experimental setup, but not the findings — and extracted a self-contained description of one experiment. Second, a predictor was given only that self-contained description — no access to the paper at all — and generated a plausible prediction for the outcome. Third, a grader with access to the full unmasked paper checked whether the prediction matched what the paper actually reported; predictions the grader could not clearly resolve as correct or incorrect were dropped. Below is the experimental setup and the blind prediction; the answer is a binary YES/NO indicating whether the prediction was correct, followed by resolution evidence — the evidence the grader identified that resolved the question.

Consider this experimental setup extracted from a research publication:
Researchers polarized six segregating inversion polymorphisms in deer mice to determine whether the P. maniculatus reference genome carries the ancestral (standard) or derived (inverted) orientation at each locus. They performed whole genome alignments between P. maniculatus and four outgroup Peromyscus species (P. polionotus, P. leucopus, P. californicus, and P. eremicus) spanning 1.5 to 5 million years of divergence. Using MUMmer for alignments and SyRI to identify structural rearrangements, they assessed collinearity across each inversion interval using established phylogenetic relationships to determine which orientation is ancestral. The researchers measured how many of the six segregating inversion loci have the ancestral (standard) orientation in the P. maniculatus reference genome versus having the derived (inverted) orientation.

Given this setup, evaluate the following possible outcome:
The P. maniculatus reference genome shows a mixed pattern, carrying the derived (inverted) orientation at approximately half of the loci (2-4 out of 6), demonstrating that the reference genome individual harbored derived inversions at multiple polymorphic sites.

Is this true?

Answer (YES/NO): NO